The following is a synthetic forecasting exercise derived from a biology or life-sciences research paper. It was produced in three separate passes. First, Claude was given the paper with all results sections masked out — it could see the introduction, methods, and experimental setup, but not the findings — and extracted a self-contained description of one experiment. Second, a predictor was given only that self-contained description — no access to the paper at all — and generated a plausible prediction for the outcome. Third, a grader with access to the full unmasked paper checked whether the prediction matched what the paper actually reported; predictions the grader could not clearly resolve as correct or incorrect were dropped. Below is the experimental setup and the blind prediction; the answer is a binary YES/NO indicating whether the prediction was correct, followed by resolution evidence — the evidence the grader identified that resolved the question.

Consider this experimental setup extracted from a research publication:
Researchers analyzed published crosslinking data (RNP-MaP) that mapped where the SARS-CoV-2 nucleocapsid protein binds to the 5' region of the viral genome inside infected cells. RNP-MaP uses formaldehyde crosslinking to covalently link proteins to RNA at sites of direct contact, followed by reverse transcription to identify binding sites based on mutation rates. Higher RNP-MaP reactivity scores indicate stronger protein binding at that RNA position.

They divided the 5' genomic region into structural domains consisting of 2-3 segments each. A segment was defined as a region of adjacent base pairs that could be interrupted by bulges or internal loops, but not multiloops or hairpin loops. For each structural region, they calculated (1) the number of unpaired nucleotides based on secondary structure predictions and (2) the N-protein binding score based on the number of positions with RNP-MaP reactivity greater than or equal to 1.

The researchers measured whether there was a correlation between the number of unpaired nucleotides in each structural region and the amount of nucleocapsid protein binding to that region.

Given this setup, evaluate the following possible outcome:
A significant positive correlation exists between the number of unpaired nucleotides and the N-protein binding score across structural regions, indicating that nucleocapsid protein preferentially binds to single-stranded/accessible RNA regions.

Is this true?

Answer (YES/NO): YES